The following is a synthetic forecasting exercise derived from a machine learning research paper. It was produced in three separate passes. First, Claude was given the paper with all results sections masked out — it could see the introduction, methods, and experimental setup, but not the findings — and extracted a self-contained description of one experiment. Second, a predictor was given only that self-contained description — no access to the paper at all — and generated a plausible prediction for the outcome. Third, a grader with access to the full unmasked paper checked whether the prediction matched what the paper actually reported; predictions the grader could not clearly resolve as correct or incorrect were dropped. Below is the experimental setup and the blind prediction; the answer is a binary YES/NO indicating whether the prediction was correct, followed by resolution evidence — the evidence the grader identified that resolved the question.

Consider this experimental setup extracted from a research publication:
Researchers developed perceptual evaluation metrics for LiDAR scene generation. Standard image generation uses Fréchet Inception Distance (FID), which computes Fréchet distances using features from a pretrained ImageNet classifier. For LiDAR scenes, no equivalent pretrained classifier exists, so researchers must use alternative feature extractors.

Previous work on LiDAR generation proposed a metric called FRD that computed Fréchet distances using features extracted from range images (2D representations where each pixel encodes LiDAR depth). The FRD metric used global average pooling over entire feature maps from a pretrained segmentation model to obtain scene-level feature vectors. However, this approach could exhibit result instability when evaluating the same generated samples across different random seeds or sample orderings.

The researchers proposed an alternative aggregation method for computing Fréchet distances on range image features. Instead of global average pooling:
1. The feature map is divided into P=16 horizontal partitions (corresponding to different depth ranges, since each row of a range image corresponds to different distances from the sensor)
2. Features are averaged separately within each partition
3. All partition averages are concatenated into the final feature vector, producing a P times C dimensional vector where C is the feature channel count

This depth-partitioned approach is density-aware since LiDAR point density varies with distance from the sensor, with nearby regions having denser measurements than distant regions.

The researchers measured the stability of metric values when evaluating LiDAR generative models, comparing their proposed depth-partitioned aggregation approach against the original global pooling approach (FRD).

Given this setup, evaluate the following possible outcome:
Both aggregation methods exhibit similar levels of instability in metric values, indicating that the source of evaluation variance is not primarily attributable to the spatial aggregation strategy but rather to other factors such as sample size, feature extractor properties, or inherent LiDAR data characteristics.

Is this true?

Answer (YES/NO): NO